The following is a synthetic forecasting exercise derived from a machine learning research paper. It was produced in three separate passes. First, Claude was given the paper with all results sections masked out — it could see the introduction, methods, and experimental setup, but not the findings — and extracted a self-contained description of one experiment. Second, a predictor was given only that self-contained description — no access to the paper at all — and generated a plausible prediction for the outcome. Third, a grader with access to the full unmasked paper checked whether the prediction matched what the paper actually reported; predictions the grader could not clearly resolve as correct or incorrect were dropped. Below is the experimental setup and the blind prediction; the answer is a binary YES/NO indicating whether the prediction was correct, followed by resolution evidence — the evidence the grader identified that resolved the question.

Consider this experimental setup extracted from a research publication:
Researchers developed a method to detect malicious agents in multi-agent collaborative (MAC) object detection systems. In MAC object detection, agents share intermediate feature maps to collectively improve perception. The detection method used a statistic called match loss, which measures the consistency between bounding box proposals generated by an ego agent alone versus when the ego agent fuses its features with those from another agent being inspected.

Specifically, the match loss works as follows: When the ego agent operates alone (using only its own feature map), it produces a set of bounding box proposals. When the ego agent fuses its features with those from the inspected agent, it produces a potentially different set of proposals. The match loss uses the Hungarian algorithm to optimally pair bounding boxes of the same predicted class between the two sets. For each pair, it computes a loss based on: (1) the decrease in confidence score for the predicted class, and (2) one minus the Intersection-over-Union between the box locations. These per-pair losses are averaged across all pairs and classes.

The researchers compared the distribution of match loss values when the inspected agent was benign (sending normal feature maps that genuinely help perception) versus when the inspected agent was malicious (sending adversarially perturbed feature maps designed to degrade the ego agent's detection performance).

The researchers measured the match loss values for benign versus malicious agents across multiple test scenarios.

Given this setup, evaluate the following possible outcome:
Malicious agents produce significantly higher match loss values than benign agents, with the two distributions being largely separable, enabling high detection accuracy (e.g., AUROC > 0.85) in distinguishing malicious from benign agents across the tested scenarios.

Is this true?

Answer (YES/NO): NO